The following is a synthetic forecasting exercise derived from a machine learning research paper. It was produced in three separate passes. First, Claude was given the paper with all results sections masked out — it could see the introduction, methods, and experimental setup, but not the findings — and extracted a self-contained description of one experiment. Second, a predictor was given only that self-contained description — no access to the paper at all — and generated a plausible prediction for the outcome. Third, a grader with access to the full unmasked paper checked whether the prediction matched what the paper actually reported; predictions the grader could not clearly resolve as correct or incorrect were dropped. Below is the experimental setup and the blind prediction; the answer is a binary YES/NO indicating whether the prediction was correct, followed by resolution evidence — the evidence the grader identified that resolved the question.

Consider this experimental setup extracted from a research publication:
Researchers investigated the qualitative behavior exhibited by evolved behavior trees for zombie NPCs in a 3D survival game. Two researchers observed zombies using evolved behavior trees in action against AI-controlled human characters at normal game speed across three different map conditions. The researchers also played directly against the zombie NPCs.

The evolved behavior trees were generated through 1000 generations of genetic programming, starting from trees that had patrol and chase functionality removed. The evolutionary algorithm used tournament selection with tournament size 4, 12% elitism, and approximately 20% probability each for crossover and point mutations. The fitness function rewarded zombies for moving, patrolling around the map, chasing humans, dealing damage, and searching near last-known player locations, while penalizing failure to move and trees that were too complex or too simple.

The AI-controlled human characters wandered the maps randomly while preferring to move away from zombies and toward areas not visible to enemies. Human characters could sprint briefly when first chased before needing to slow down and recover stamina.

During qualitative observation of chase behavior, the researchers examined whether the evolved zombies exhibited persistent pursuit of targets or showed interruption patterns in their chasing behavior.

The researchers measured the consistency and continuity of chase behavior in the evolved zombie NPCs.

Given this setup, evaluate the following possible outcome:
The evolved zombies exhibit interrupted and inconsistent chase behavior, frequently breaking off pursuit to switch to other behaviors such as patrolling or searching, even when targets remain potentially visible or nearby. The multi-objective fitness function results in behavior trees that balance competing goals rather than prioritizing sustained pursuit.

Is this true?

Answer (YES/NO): NO